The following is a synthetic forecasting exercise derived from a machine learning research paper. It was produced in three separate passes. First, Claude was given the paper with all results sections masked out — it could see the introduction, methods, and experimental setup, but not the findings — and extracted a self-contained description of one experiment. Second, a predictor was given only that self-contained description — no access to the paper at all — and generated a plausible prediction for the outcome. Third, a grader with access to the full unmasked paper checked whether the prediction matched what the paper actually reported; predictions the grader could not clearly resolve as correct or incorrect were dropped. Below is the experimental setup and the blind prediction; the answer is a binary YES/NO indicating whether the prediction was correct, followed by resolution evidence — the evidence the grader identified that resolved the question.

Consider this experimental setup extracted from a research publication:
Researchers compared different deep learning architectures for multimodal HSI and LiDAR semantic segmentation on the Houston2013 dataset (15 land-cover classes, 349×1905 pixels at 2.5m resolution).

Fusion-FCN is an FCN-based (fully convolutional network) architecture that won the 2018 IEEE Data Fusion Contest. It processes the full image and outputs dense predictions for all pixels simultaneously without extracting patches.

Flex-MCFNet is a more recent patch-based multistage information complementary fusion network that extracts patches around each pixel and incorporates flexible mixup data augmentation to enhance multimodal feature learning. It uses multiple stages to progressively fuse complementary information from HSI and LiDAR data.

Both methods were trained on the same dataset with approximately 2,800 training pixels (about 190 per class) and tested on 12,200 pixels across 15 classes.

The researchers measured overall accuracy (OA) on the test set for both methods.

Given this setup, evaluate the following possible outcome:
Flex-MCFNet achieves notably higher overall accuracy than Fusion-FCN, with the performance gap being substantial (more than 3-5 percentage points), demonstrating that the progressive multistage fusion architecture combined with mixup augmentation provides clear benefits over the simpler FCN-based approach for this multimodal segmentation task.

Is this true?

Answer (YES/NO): YES